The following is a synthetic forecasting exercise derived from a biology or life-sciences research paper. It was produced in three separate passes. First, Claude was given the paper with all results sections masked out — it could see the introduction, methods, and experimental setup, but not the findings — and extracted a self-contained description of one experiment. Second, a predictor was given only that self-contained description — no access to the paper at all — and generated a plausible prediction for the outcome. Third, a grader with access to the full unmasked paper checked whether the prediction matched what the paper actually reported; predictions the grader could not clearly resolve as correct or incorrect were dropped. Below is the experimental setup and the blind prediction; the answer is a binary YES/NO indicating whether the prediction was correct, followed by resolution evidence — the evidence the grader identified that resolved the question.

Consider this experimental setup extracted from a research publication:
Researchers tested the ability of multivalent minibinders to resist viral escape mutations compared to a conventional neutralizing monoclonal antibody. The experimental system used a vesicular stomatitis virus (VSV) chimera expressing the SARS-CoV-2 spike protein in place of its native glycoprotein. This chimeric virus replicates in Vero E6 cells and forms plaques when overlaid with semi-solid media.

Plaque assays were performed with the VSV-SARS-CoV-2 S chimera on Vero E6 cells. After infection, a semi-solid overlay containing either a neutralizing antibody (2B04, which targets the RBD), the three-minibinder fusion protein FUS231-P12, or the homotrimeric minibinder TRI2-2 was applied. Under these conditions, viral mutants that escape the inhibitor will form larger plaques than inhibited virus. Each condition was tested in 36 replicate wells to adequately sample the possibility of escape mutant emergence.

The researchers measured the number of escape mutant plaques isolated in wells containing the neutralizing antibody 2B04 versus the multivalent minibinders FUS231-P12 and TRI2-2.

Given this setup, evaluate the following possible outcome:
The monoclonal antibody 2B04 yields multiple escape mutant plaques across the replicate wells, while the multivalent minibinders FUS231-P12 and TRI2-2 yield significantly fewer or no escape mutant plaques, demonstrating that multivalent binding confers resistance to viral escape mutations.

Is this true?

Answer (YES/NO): YES